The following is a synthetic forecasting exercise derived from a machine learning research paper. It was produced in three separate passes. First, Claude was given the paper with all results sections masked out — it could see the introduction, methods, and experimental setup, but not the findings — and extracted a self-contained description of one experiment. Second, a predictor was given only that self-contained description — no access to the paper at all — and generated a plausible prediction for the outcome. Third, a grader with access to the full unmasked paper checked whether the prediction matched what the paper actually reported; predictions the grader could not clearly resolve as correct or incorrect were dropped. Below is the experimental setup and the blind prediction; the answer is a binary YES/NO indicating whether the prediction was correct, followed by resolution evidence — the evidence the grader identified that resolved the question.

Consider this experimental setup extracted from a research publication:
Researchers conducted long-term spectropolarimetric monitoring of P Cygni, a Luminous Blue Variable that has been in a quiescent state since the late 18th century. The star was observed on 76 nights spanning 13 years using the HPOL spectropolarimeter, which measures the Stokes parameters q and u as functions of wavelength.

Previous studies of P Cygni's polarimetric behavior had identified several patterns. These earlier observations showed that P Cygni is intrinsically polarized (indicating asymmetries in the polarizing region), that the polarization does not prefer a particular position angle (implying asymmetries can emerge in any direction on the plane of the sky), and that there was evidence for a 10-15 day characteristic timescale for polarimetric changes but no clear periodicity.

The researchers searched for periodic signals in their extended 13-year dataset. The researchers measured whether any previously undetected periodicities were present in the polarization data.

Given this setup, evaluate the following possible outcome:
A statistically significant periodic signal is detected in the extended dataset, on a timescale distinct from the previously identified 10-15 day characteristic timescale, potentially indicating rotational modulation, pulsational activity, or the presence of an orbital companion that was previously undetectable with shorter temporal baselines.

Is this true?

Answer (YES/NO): YES